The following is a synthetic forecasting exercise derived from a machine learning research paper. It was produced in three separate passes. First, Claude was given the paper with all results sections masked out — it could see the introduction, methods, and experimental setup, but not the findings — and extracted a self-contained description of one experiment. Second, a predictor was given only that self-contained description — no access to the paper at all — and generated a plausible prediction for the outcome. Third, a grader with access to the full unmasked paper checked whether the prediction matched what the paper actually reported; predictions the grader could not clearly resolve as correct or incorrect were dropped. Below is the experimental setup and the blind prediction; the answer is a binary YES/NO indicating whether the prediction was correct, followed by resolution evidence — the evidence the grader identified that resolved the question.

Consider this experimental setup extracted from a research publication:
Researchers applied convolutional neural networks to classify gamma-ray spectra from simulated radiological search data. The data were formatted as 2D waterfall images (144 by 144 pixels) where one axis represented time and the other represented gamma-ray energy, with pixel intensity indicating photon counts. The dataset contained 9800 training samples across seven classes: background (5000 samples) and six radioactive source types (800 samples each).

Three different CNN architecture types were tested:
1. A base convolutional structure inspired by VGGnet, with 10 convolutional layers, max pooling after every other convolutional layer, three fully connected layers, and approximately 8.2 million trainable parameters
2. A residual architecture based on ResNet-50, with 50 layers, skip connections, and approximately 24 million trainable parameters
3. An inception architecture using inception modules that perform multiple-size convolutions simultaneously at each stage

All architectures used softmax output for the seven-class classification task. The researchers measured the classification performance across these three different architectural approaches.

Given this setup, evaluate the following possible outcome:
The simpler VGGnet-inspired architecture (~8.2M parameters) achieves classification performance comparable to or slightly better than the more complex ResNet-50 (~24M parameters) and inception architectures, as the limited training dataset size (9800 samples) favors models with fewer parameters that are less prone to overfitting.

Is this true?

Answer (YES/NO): YES